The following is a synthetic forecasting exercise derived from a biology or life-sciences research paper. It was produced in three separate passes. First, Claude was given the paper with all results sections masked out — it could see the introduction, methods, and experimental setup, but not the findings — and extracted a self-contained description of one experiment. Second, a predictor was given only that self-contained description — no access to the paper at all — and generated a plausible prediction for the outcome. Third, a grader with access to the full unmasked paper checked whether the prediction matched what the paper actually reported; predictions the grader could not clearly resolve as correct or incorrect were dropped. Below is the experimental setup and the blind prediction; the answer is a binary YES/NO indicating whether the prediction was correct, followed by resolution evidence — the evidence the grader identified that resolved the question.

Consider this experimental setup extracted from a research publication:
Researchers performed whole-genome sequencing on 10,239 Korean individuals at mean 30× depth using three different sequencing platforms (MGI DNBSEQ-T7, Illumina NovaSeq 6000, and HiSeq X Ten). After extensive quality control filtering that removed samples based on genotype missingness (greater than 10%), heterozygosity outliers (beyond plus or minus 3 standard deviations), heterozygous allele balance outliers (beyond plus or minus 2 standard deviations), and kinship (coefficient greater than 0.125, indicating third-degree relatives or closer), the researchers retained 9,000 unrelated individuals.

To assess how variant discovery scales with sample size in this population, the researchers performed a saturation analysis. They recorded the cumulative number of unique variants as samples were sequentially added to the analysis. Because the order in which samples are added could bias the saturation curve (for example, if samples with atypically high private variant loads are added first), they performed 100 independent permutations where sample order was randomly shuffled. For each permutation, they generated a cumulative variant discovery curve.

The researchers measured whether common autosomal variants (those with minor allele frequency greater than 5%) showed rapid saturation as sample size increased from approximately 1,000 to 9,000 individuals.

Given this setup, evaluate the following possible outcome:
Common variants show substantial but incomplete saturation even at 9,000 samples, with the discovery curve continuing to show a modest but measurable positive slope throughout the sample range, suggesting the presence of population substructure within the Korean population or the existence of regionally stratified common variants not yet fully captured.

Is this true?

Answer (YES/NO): NO